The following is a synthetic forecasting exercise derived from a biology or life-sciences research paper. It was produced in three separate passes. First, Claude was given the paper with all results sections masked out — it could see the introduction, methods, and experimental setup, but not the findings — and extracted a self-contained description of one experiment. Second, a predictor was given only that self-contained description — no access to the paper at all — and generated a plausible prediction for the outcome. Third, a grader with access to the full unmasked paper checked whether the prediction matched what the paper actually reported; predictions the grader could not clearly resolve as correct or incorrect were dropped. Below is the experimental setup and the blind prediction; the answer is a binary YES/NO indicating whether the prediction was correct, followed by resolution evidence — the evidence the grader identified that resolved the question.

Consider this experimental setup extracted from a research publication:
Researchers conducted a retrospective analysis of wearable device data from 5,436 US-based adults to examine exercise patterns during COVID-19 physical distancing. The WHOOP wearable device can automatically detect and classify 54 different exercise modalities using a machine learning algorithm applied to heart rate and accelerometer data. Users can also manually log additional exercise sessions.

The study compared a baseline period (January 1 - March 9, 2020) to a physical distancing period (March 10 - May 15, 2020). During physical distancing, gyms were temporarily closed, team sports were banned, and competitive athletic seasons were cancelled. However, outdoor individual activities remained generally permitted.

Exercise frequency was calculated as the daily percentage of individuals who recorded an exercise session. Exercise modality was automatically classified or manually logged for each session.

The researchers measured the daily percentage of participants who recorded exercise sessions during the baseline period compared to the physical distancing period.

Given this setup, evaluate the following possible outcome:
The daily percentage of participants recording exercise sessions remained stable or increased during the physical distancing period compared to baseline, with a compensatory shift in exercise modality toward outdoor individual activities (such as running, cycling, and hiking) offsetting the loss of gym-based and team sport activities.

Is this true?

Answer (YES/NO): YES